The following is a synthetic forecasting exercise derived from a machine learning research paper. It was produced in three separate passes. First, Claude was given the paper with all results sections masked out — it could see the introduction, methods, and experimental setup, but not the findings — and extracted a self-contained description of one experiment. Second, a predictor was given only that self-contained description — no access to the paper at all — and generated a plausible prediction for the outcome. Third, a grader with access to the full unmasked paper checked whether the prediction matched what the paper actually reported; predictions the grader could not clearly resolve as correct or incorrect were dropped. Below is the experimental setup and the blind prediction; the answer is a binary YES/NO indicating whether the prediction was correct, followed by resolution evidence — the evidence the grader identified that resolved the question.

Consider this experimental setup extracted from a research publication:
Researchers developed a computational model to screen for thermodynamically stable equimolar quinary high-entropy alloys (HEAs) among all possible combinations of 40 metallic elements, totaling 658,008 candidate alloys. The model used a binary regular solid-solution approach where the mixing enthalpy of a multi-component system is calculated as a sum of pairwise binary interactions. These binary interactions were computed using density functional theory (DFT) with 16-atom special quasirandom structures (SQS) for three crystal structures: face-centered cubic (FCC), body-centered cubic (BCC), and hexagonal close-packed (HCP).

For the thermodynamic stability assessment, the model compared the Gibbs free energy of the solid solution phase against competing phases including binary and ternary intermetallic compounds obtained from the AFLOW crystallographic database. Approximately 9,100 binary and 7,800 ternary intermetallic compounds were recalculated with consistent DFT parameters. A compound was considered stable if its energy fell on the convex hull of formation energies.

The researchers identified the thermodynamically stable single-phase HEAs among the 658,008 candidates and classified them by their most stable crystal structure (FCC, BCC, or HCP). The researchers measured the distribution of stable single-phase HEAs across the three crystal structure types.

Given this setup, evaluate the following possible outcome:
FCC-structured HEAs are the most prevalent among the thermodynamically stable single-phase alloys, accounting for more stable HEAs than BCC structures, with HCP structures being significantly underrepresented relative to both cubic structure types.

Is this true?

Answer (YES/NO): NO